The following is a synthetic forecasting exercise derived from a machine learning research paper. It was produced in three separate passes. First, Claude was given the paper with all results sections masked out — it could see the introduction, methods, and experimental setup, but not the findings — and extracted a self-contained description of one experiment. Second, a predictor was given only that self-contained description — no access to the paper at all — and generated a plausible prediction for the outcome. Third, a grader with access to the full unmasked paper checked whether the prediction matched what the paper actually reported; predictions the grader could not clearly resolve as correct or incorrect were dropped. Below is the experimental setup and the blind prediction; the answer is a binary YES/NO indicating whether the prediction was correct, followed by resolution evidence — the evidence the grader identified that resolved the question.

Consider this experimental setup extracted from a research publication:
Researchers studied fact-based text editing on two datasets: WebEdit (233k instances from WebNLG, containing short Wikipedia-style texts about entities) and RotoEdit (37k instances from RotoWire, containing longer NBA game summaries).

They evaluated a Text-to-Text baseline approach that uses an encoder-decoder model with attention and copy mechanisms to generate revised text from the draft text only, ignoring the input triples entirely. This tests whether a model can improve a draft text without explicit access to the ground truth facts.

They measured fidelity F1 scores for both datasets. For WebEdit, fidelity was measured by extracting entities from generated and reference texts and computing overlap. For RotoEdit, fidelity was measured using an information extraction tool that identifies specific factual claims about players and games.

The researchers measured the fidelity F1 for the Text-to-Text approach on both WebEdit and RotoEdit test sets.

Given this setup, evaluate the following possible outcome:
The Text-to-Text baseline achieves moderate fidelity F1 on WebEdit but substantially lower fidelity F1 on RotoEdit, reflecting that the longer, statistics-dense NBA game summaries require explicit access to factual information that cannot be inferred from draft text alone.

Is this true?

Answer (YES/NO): YES